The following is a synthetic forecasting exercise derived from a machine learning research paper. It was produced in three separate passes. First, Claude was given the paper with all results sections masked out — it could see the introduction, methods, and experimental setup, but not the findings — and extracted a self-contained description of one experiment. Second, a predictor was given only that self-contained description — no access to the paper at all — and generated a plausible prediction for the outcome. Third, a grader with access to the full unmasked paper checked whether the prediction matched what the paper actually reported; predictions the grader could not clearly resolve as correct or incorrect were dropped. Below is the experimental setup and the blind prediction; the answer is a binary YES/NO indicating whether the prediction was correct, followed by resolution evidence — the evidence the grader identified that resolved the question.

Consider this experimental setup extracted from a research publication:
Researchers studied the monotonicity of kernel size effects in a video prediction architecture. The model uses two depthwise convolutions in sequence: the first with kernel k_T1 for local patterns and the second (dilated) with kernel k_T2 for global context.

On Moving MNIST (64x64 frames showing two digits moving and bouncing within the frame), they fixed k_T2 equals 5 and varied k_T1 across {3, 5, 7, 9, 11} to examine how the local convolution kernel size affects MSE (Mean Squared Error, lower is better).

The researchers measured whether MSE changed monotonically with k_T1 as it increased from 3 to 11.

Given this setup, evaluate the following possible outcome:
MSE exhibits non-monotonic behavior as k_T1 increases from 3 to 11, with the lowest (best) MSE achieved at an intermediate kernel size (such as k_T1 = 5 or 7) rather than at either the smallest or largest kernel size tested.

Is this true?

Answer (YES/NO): NO